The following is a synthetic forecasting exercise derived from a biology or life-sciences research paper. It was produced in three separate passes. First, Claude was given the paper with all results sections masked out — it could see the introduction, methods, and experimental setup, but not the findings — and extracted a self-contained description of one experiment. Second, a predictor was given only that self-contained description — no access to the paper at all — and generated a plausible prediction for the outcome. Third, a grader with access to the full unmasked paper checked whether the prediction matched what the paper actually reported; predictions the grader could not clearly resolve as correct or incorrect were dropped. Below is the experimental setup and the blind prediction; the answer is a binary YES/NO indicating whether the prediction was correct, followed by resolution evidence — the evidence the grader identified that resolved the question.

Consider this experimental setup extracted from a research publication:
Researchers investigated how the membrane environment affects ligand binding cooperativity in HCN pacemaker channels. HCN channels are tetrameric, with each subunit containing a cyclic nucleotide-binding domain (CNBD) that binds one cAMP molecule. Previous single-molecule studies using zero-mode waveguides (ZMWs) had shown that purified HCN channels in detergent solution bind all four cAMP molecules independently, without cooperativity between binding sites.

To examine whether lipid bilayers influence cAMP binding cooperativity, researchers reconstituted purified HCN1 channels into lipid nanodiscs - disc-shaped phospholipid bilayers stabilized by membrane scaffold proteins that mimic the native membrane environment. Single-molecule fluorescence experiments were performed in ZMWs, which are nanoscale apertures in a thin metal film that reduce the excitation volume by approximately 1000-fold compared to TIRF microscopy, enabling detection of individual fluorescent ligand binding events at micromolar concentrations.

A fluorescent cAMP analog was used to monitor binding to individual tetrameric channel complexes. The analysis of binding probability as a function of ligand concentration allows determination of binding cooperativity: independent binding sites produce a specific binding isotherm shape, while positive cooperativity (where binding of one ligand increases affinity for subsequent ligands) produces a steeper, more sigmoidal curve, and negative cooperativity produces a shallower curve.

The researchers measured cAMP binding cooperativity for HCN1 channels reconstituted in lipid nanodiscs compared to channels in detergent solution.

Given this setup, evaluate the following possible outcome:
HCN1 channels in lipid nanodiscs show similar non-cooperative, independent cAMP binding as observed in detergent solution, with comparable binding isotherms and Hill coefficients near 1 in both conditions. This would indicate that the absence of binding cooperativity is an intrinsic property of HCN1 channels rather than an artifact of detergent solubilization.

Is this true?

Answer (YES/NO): NO